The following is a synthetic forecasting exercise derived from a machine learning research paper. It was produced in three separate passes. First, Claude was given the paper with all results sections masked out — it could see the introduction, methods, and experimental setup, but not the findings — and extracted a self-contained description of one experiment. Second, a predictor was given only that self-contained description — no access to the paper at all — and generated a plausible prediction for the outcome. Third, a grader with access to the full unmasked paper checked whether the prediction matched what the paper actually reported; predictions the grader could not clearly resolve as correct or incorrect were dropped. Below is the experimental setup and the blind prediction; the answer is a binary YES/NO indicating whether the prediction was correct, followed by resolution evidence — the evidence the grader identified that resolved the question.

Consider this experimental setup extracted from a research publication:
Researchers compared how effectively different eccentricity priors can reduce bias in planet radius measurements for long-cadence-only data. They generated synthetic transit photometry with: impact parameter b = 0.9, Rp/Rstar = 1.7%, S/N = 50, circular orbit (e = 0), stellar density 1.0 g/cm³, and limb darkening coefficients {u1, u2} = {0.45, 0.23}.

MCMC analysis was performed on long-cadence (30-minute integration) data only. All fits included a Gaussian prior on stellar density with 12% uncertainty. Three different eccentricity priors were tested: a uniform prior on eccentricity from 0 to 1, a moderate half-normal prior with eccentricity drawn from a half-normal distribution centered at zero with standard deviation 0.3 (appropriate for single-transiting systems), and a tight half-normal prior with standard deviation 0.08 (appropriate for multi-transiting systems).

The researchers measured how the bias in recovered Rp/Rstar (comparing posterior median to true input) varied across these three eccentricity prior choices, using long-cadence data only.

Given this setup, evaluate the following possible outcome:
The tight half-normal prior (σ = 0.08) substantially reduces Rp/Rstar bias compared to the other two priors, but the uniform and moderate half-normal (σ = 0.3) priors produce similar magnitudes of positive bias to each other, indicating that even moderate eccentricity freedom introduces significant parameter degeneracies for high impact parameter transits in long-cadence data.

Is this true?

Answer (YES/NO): NO